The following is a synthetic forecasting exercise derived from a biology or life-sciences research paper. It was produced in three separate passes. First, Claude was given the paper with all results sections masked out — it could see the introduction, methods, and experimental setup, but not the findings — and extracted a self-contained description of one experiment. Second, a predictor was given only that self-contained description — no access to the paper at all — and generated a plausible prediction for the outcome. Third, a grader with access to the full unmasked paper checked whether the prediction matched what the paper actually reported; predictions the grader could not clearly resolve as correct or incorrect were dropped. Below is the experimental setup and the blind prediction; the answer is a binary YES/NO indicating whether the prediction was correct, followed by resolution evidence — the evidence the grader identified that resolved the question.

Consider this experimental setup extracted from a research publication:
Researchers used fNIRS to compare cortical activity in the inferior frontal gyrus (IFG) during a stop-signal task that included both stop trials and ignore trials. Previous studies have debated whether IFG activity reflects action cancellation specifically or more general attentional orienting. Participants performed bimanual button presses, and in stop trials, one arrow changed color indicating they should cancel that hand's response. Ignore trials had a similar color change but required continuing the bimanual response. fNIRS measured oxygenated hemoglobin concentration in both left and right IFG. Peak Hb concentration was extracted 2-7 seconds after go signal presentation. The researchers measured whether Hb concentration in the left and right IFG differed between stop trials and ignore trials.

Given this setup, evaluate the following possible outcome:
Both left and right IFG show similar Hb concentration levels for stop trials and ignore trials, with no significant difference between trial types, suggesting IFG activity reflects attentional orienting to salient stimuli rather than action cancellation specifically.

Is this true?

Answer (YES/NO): YES